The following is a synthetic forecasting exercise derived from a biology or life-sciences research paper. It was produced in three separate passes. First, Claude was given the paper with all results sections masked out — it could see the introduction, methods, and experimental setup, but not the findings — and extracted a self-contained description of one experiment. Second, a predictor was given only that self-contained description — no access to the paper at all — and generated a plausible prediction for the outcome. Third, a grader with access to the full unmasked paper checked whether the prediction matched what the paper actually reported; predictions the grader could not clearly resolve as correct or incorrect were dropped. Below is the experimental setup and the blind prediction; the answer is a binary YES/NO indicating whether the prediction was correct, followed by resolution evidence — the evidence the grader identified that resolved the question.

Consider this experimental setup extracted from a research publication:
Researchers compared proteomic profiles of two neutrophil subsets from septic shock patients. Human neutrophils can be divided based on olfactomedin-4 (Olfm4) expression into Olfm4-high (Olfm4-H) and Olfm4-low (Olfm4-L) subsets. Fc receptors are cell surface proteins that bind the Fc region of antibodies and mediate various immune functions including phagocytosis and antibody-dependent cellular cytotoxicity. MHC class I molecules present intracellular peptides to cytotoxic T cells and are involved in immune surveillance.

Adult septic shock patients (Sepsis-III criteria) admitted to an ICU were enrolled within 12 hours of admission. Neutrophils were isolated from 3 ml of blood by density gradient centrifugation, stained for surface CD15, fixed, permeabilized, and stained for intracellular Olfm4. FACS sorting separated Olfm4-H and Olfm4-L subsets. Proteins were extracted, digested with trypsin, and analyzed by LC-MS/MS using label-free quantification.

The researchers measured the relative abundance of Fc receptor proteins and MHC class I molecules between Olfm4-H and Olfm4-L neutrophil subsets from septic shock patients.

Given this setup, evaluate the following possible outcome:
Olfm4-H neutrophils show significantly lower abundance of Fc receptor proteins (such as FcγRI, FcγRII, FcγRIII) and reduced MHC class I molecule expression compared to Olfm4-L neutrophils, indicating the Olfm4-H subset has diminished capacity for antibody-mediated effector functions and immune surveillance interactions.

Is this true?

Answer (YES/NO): YES